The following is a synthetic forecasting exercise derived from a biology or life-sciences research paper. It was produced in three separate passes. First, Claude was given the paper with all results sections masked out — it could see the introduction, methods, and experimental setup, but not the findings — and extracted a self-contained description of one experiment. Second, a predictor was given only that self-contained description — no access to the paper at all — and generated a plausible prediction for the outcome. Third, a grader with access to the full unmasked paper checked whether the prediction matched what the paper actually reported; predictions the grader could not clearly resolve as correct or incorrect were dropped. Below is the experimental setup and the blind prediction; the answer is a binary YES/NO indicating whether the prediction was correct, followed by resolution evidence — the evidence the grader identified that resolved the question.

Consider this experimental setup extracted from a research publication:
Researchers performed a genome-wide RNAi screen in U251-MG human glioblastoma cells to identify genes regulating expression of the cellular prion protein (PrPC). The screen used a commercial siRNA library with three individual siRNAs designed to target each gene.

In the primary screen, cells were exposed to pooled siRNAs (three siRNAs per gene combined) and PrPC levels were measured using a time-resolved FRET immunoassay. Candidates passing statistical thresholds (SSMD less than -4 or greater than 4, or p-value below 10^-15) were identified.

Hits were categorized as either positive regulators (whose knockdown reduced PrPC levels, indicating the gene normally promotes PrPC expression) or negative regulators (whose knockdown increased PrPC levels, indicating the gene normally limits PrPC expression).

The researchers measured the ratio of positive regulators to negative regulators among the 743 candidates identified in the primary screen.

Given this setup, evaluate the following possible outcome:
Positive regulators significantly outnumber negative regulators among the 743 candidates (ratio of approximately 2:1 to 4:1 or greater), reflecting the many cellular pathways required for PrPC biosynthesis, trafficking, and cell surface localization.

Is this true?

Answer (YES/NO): YES